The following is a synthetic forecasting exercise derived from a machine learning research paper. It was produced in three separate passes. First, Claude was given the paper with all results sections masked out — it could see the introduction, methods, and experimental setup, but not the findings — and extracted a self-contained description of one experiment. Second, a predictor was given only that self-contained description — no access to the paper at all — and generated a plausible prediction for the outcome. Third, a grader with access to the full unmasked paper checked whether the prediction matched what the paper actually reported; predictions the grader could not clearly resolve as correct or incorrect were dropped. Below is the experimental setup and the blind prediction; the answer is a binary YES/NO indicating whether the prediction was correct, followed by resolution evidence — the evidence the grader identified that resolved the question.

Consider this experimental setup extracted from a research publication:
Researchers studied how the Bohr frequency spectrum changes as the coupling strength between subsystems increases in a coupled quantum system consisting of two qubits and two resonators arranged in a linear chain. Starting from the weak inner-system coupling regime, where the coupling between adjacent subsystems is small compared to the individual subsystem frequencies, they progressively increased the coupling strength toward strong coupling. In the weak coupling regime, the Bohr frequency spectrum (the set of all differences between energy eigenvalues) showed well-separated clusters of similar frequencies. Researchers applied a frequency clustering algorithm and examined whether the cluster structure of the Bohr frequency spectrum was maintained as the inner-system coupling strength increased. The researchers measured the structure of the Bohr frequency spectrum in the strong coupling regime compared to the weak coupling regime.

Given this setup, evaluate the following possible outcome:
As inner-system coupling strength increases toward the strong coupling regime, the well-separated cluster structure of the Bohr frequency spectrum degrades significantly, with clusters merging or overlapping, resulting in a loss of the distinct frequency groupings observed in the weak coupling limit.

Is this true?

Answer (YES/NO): YES